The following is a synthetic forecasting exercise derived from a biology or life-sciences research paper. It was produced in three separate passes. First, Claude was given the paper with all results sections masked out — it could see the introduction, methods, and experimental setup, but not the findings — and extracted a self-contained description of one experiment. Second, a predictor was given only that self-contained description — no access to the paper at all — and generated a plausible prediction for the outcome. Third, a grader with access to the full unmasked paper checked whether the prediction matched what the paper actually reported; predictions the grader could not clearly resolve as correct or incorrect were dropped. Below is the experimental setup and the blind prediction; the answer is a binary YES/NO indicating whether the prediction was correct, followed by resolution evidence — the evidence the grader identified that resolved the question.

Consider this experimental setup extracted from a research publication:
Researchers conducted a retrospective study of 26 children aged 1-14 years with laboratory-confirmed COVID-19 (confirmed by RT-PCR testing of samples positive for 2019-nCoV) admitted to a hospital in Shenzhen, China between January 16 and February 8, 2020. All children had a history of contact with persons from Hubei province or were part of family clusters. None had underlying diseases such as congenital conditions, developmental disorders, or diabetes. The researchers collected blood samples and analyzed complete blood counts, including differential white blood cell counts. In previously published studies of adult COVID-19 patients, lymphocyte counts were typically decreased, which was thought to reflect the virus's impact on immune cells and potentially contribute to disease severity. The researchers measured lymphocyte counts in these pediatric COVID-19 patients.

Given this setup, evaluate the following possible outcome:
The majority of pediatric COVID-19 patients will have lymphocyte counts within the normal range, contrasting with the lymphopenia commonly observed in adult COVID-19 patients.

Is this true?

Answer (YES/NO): NO